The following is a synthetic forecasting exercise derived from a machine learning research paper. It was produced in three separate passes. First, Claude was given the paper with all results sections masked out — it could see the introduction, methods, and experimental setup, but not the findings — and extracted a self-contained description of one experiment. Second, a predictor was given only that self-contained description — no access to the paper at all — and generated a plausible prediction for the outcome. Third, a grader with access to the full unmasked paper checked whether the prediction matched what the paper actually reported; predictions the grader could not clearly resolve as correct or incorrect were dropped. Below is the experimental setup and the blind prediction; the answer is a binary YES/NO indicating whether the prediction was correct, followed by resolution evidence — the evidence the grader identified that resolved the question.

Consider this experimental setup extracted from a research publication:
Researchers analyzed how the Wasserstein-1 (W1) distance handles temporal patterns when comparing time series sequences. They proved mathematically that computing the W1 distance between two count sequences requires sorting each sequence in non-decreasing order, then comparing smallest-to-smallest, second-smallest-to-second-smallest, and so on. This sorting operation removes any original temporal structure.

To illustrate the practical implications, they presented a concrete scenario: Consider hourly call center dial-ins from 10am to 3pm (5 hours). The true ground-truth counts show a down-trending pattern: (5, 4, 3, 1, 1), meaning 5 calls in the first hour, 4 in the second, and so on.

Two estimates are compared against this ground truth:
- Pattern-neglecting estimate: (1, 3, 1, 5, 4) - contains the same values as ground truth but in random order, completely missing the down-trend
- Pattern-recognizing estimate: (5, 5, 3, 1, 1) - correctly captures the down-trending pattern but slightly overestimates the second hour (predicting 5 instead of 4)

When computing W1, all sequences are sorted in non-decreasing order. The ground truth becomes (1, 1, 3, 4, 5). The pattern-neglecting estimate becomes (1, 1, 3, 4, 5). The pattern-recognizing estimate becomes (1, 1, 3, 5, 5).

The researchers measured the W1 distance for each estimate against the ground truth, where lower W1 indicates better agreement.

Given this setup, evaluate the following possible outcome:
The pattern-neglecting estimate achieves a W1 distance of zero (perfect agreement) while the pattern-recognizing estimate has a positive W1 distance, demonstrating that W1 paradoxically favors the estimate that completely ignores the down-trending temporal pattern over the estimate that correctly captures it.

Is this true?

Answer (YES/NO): YES